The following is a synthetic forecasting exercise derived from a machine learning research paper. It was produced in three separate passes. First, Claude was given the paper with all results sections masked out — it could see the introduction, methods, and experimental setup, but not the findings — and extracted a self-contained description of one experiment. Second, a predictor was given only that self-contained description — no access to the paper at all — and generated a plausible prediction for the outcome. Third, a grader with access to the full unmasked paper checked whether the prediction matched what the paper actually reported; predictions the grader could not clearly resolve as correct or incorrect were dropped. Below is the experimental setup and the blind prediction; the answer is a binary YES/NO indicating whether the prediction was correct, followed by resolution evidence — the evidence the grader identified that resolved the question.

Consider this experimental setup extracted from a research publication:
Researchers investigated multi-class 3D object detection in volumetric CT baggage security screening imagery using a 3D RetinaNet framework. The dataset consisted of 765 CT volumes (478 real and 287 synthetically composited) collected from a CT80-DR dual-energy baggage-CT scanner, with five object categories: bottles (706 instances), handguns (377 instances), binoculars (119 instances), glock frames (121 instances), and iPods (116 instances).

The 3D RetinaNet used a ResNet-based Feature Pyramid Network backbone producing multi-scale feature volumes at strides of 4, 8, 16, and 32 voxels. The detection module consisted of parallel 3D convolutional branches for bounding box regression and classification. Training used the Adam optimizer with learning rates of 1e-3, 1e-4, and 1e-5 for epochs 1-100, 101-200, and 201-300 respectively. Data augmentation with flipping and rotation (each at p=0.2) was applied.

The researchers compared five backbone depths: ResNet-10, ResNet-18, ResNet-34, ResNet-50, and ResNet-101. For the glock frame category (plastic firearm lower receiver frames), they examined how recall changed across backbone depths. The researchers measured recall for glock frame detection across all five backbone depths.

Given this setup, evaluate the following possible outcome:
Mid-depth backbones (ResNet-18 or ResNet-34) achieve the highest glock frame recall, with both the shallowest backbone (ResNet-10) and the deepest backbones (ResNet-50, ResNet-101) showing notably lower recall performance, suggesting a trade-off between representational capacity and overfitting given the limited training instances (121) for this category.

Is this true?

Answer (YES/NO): NO